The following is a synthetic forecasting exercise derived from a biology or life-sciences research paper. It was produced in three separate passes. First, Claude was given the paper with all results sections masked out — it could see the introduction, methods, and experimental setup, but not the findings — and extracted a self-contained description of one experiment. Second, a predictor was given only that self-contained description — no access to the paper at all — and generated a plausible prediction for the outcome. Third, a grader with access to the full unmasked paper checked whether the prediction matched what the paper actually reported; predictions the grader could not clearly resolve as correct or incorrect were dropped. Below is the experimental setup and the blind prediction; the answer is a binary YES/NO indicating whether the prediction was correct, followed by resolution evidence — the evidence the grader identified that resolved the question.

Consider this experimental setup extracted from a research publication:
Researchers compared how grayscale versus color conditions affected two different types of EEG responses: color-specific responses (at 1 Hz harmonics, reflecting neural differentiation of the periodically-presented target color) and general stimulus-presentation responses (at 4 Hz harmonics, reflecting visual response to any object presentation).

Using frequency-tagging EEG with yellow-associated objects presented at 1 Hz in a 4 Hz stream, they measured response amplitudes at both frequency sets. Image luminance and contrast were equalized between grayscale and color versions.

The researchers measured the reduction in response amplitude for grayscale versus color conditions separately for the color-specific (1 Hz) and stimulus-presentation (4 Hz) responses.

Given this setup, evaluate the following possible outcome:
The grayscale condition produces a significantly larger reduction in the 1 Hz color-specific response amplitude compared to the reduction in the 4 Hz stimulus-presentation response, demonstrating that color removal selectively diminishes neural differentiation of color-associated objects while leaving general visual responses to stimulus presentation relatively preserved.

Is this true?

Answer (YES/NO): YES